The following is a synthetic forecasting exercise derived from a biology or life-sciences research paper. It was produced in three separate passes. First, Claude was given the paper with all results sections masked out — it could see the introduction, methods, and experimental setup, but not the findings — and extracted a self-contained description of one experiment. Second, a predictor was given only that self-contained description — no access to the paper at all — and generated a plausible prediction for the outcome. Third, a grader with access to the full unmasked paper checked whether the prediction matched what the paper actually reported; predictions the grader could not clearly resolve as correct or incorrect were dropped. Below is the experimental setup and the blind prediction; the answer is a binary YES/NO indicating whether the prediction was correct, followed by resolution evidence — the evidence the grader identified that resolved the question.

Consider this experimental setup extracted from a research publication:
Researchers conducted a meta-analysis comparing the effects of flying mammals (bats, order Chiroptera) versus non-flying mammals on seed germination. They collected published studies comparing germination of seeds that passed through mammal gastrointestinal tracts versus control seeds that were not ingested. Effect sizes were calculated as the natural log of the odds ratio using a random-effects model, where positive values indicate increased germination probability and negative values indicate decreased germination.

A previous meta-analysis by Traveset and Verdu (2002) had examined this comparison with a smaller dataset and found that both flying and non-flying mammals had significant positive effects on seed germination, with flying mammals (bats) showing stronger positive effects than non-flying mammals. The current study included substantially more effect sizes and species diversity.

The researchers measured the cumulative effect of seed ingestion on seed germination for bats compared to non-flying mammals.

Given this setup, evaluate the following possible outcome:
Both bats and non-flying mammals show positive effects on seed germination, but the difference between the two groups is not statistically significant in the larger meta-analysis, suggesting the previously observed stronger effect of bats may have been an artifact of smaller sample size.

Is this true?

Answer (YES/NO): NO